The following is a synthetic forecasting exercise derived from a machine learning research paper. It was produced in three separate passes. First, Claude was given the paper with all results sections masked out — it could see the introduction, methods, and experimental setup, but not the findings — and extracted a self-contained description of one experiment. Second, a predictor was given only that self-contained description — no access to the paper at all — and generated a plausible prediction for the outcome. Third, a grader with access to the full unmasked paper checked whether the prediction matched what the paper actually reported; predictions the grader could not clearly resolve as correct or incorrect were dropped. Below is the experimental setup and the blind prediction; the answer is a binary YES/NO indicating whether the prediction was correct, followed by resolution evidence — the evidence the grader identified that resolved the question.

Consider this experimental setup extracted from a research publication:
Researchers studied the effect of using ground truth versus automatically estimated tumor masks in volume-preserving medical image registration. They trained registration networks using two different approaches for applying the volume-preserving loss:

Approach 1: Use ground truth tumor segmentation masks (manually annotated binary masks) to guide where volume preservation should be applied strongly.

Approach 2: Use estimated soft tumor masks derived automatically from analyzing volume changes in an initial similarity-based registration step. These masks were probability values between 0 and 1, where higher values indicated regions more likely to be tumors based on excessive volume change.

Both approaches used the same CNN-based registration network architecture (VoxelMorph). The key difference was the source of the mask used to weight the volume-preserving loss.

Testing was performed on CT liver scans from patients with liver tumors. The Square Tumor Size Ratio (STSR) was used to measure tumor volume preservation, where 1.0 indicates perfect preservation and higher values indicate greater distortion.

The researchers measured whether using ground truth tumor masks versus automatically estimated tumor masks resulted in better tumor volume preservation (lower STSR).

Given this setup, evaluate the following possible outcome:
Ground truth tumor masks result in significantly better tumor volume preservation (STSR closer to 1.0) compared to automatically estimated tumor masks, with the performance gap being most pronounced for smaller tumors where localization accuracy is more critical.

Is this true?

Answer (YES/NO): NO